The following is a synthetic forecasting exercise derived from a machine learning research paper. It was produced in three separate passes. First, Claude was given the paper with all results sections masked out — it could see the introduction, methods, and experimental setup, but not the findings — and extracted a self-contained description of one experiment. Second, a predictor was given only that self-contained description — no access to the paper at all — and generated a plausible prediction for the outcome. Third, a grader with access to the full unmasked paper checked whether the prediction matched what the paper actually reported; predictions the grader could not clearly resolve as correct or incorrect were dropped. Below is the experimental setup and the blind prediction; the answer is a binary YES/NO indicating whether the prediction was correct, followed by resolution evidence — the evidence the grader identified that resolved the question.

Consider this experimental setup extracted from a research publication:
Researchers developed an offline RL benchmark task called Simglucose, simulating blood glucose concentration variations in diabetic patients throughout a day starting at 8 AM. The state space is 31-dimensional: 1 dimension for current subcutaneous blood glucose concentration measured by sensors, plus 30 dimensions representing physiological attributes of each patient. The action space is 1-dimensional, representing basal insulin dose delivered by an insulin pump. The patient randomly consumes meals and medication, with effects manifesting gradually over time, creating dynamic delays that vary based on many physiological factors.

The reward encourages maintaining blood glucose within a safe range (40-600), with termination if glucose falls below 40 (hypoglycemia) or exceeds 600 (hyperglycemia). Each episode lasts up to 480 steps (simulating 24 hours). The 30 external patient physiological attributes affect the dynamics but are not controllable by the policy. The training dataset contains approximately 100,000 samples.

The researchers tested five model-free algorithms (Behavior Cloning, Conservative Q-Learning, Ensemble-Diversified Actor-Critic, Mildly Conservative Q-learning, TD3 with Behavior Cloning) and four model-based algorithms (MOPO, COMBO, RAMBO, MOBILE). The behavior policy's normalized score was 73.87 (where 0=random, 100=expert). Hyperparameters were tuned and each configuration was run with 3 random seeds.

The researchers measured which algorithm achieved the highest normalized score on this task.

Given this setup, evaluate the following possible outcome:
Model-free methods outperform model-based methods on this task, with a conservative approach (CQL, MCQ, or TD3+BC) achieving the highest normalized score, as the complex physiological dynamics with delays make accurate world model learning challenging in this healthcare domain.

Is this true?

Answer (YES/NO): NO